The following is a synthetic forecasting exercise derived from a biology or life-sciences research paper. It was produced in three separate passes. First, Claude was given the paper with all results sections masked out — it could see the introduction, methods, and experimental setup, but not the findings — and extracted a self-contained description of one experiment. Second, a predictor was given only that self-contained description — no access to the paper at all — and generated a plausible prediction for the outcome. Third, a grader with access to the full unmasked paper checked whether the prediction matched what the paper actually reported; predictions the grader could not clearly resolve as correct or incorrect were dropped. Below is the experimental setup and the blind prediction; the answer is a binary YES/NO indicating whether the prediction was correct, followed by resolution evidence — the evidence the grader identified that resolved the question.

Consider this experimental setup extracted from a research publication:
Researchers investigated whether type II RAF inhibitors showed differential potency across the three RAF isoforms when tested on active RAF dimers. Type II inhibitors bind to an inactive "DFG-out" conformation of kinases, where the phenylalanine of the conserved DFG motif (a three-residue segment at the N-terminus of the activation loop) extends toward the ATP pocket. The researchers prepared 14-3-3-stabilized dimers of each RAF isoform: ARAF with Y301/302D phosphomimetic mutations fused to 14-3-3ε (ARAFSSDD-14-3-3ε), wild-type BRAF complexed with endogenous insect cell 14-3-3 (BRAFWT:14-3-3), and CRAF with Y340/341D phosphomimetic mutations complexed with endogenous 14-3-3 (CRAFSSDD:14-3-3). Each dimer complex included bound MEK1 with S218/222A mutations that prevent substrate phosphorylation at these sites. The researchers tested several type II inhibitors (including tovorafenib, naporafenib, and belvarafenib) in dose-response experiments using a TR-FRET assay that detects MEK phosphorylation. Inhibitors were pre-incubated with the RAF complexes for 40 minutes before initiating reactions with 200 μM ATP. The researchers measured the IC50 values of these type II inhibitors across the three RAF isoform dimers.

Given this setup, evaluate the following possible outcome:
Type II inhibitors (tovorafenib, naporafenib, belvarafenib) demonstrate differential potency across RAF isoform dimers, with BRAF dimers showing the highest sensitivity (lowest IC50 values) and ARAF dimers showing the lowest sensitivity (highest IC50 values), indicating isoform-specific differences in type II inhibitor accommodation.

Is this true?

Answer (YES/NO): NO